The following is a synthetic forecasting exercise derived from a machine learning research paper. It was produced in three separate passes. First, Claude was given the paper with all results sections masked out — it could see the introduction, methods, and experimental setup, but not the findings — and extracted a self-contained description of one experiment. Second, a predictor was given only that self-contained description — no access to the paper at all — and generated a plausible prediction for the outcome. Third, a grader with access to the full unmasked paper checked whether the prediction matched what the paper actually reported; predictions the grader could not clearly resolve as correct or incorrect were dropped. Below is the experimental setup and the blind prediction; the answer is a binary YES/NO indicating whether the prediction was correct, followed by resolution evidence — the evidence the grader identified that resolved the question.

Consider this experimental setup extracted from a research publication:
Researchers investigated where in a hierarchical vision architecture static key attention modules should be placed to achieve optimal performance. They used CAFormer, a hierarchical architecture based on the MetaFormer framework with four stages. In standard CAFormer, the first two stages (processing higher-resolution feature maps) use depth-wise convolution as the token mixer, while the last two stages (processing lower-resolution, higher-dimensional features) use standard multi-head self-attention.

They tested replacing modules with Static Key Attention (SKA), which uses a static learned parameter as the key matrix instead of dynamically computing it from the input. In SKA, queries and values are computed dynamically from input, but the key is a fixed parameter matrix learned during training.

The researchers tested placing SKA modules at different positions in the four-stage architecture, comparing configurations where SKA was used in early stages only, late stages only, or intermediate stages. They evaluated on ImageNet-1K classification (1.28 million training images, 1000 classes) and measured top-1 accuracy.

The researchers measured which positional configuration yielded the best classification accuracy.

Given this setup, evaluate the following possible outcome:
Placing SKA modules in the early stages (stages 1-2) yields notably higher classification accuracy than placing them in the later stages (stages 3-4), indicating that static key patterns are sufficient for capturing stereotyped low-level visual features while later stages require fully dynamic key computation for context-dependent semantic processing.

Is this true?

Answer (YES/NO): NO